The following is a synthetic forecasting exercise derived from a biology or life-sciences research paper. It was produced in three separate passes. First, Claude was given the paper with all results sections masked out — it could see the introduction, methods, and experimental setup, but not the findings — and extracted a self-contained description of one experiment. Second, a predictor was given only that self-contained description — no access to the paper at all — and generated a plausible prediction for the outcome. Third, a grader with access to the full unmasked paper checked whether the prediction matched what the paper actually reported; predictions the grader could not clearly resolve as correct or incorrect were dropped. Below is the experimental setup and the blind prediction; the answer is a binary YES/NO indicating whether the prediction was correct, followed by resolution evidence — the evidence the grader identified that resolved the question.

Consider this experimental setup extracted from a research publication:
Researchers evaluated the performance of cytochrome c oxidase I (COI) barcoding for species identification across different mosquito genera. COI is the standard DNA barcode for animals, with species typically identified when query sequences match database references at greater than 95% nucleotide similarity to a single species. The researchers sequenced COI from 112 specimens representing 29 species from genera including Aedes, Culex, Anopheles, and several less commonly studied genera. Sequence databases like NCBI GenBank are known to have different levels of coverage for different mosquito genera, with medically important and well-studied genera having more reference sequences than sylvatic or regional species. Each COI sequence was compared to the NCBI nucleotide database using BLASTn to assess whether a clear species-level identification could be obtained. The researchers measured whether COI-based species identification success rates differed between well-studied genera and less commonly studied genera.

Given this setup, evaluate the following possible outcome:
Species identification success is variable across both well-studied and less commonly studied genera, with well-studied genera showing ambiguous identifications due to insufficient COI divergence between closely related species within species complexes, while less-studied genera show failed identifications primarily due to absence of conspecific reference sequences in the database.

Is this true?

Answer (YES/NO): YES